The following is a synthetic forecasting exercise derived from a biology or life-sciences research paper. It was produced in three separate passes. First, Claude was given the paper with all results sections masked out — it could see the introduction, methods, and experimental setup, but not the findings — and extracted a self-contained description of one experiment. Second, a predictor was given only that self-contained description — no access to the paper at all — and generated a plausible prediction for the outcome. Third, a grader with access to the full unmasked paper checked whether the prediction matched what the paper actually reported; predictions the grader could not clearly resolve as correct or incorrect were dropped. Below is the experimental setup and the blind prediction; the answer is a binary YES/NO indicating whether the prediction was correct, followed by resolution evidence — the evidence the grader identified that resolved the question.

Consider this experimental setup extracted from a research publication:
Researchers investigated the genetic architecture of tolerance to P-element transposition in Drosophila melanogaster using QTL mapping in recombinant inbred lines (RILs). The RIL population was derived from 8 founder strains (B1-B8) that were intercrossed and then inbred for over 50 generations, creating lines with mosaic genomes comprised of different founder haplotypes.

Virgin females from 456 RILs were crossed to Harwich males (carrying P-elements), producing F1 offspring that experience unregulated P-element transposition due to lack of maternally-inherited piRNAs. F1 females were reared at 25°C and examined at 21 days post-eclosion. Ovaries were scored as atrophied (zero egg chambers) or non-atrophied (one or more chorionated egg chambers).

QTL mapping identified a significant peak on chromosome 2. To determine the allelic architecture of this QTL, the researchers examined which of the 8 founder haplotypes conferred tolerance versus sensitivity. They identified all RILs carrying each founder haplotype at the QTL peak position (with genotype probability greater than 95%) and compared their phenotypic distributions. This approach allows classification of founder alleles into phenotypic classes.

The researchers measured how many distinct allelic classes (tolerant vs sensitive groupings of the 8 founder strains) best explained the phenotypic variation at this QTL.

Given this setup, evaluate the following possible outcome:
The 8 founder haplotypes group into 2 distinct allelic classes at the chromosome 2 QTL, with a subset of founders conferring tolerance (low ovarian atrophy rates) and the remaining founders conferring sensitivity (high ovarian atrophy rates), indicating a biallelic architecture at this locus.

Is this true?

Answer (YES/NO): YES